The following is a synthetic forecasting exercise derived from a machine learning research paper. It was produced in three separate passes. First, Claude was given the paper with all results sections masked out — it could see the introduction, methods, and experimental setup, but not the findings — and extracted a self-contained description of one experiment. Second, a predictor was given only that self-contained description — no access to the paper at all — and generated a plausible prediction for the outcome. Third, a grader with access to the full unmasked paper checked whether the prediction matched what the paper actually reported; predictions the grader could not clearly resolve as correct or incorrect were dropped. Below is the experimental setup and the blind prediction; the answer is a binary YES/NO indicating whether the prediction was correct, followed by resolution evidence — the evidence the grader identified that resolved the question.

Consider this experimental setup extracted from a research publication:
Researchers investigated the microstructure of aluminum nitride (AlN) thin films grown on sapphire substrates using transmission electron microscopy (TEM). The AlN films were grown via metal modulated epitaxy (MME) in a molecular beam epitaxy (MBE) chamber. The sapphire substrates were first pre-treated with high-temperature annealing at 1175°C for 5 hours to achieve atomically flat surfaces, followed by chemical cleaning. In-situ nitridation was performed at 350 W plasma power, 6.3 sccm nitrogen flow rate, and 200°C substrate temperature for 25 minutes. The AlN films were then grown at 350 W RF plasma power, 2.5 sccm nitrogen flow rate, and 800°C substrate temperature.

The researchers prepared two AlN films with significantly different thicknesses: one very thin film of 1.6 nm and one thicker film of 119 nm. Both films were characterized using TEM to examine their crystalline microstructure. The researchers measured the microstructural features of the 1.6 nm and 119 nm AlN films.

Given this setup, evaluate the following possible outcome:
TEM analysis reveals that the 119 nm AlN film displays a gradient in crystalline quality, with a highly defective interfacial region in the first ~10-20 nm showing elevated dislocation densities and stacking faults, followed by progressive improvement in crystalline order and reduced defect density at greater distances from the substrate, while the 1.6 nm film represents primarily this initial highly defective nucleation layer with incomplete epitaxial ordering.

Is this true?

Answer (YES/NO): NO